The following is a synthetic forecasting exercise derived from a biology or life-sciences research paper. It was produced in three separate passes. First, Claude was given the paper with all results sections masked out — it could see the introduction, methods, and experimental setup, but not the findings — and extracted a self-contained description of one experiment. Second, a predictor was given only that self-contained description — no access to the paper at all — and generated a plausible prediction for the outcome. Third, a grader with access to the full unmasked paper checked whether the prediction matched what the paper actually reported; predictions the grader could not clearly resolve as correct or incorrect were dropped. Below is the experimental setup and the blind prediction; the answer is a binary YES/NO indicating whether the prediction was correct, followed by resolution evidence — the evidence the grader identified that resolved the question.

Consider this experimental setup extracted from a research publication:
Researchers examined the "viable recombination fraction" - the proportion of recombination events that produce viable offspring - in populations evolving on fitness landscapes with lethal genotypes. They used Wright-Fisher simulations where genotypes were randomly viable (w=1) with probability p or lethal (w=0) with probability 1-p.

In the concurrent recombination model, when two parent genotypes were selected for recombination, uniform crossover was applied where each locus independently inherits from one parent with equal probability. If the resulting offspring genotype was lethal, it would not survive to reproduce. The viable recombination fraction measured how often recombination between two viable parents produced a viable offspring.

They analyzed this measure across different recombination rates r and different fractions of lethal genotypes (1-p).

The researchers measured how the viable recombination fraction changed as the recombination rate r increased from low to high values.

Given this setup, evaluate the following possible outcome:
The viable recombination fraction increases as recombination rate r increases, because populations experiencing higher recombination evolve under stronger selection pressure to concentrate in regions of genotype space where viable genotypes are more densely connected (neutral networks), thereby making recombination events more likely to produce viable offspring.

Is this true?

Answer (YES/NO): NO